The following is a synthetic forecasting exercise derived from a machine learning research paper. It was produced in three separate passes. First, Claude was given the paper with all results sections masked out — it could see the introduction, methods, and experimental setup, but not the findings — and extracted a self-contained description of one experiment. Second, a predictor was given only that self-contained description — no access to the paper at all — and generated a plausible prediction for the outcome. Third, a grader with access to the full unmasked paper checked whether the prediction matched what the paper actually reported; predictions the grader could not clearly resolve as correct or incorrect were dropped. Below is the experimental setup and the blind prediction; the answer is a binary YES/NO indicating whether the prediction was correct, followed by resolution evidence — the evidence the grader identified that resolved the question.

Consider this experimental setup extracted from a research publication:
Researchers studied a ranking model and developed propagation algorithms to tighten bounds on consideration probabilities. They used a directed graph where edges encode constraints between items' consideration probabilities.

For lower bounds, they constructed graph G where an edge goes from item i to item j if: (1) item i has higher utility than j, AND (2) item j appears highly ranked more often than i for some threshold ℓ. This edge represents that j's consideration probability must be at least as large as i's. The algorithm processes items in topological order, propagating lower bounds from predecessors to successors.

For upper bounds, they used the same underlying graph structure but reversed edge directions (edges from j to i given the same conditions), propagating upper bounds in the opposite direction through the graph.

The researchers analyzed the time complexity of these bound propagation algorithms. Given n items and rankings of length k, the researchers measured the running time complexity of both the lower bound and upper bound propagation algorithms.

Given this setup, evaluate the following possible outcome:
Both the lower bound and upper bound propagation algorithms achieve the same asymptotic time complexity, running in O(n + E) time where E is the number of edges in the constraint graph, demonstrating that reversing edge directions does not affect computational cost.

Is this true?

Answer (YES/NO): NO